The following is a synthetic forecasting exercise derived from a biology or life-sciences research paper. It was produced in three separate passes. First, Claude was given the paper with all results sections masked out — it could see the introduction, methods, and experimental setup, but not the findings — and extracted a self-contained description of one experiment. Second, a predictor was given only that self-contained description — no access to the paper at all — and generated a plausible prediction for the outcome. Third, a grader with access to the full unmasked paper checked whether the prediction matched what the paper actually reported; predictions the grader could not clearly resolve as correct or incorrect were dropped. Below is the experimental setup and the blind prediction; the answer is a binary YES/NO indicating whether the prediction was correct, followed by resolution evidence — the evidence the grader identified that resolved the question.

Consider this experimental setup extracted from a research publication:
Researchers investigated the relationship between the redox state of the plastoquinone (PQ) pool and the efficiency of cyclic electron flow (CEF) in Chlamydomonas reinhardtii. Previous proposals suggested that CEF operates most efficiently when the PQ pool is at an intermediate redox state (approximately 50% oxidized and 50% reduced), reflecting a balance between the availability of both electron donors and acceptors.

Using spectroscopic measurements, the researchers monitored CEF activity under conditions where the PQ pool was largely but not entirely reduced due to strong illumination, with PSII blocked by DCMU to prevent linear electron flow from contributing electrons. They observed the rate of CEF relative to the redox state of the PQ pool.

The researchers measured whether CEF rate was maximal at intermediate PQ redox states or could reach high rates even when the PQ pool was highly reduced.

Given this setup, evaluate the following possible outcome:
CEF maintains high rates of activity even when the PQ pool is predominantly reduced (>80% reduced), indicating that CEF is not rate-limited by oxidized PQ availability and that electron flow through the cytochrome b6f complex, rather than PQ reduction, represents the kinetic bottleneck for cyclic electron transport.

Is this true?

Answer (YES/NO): YES